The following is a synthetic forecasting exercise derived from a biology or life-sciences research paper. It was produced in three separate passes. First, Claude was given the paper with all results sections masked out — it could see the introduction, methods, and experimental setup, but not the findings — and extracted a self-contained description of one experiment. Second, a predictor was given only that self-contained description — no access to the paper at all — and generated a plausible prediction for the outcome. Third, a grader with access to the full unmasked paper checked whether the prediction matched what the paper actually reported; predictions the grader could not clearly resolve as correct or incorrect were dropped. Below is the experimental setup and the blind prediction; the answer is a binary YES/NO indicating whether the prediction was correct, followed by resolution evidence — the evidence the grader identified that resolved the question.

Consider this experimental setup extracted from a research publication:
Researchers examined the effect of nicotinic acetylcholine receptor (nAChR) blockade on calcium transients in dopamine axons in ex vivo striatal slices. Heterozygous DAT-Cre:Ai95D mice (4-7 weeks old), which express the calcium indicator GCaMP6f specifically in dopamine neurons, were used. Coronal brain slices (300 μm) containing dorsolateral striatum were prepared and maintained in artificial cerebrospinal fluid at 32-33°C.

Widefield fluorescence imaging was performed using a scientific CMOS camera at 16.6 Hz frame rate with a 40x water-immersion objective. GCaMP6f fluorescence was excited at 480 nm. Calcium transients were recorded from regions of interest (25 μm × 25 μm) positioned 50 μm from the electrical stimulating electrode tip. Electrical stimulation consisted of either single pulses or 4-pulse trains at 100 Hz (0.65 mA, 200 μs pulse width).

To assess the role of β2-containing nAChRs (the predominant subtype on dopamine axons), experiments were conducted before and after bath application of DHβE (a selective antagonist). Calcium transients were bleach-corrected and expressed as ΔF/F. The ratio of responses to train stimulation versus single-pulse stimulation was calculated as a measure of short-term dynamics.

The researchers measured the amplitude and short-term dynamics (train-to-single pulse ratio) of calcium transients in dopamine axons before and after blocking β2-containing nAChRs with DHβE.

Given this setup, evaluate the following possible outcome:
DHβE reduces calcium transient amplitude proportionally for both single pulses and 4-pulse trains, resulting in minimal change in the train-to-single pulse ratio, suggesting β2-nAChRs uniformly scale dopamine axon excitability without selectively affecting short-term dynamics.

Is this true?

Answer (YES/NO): NO